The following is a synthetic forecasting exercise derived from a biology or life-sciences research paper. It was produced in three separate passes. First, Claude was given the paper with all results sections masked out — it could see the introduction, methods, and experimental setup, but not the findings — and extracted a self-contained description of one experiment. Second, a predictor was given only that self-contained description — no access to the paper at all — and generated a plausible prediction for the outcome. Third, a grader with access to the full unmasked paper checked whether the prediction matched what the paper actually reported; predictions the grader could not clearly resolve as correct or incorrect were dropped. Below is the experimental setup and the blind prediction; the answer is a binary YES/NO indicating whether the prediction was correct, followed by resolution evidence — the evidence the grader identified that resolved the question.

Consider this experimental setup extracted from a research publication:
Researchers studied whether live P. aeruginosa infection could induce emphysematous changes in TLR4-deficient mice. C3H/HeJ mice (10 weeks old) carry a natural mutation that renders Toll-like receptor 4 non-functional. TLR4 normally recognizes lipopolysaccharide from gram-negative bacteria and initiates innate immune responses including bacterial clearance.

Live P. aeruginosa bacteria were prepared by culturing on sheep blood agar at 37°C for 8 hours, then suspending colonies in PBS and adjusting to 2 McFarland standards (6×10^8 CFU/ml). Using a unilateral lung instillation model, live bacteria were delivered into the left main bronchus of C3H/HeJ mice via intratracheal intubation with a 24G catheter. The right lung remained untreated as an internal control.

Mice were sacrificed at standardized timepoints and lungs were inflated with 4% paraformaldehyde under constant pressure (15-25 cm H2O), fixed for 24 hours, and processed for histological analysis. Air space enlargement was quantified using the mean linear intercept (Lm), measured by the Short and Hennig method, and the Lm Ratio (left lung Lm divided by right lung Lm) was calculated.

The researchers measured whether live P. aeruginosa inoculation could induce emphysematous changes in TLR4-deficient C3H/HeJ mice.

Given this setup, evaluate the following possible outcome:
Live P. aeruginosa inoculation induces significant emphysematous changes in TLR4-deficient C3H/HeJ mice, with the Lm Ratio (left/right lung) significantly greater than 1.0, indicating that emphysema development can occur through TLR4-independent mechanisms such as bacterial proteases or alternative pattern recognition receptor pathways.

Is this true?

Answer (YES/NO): YES